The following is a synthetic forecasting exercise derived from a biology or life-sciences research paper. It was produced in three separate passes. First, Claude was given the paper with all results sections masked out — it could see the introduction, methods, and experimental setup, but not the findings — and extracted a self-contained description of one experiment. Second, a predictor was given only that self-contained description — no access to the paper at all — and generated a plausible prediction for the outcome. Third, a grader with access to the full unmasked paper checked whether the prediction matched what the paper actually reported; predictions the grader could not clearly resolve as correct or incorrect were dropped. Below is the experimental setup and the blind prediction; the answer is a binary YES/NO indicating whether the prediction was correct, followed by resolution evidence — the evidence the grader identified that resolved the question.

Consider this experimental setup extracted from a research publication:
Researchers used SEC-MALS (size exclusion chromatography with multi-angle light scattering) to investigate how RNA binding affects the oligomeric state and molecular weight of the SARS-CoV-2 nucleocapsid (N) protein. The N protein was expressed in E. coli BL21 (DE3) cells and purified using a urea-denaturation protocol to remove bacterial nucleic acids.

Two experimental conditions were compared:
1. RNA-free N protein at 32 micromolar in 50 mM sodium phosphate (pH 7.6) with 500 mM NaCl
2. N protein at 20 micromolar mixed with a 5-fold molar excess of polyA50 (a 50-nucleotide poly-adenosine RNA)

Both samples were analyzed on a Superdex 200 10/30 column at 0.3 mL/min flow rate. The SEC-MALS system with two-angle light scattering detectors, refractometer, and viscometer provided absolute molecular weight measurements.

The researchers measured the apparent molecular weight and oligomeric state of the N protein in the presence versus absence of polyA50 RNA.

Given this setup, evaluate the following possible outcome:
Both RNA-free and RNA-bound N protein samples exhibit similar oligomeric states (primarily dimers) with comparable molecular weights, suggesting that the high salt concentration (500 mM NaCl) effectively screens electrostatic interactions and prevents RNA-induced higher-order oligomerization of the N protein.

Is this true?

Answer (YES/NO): NO